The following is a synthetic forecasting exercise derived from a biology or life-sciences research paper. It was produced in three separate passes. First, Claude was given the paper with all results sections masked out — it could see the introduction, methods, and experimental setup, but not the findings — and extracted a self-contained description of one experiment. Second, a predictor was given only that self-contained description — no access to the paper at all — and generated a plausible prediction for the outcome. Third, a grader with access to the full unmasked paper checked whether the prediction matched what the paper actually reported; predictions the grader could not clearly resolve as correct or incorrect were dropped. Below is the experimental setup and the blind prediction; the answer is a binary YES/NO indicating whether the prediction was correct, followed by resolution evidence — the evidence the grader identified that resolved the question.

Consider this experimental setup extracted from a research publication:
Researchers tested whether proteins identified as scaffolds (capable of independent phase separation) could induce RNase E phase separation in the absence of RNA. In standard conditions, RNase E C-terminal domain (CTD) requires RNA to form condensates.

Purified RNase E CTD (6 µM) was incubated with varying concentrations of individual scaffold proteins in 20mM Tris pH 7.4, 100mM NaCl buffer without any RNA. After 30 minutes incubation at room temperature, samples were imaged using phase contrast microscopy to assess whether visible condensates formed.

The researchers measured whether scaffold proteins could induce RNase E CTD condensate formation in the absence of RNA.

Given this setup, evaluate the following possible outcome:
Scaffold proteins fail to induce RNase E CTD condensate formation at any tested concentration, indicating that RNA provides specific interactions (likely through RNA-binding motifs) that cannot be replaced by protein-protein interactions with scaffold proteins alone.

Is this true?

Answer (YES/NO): NO